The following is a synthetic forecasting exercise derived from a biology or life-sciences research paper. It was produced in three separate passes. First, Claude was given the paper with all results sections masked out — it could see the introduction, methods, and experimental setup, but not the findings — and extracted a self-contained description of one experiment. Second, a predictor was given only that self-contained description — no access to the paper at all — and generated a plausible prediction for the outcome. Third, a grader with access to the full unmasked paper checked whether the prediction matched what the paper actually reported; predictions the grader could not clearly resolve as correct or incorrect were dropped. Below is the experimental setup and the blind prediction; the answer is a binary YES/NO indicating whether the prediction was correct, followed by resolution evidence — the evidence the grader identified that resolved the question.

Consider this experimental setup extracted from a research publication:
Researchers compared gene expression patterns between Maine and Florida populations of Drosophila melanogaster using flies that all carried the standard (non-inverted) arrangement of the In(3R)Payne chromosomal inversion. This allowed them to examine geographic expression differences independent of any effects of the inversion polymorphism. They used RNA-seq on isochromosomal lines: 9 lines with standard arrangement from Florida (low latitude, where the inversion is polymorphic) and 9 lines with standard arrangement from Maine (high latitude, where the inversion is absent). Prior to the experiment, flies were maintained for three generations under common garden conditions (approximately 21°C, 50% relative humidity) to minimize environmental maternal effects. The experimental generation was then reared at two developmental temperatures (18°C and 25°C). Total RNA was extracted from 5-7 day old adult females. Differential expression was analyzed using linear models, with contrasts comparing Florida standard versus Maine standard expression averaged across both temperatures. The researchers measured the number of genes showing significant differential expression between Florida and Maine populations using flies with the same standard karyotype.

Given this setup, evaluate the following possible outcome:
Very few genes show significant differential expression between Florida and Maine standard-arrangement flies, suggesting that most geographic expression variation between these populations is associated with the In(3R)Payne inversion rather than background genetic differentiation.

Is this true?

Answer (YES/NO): YES